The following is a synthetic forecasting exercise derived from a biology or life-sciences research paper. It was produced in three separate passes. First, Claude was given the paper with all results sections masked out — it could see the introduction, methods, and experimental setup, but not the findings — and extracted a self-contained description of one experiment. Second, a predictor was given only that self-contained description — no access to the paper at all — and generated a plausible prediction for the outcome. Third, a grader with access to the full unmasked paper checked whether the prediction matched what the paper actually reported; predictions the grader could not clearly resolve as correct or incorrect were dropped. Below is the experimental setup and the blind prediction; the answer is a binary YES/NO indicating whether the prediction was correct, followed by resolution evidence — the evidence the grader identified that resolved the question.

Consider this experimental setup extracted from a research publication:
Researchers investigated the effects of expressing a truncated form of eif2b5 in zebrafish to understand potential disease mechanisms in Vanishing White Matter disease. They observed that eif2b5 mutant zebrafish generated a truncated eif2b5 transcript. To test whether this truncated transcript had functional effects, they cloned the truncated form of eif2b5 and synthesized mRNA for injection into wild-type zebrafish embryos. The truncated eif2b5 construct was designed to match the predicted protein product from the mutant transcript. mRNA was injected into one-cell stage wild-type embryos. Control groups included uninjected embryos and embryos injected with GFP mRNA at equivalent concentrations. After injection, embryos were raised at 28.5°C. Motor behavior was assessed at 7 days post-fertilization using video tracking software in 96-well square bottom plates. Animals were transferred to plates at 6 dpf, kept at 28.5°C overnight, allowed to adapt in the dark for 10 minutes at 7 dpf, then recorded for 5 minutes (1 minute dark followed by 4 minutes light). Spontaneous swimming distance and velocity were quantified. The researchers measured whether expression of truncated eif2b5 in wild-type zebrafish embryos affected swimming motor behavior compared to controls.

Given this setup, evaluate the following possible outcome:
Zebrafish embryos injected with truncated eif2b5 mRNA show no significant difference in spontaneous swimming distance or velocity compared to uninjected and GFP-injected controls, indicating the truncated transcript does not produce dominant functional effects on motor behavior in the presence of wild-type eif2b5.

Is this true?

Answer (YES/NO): NO